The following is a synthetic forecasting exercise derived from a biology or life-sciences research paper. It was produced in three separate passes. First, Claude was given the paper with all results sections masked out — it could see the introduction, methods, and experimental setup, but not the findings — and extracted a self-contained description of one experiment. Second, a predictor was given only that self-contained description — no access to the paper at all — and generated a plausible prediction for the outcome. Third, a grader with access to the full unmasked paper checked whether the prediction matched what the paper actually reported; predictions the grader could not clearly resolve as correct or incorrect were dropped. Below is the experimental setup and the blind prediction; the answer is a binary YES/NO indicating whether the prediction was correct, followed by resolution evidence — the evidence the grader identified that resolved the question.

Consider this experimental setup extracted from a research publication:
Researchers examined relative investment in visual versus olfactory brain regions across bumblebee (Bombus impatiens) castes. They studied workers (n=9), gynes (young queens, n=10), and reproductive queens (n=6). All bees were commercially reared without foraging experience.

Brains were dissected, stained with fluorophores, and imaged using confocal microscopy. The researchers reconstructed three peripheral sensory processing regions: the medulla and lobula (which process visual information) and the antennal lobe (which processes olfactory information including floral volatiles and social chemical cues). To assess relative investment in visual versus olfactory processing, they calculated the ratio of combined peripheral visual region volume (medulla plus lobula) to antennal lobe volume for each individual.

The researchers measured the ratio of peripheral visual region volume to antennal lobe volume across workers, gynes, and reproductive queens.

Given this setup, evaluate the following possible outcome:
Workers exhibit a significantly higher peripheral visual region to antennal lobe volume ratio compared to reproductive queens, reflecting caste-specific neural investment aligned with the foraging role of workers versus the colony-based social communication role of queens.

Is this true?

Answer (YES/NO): YES